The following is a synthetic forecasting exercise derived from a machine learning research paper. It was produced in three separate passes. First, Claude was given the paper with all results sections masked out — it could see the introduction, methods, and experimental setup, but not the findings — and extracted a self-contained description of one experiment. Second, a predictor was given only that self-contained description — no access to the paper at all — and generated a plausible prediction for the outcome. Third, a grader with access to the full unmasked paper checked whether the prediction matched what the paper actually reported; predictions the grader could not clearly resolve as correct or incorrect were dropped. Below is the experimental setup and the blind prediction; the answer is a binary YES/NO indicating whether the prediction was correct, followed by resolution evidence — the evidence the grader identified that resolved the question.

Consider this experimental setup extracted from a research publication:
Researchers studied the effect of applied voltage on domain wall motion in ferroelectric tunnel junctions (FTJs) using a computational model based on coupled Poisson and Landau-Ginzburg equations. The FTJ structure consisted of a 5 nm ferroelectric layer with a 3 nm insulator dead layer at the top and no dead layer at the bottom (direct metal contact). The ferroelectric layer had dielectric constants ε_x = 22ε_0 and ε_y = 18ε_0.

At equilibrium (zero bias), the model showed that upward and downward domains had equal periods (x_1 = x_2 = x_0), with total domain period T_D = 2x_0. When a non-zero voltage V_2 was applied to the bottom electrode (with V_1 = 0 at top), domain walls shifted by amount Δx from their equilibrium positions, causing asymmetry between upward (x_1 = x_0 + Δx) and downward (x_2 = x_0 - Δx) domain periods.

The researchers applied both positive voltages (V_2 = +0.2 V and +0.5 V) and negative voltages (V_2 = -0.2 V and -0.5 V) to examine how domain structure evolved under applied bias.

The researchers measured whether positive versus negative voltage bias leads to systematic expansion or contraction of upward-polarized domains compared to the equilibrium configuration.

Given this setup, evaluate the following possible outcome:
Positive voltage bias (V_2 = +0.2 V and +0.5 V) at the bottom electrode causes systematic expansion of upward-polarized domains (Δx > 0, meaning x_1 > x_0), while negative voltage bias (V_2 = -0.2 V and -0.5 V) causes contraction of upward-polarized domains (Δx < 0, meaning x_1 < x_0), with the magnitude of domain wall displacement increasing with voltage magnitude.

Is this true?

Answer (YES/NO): YES